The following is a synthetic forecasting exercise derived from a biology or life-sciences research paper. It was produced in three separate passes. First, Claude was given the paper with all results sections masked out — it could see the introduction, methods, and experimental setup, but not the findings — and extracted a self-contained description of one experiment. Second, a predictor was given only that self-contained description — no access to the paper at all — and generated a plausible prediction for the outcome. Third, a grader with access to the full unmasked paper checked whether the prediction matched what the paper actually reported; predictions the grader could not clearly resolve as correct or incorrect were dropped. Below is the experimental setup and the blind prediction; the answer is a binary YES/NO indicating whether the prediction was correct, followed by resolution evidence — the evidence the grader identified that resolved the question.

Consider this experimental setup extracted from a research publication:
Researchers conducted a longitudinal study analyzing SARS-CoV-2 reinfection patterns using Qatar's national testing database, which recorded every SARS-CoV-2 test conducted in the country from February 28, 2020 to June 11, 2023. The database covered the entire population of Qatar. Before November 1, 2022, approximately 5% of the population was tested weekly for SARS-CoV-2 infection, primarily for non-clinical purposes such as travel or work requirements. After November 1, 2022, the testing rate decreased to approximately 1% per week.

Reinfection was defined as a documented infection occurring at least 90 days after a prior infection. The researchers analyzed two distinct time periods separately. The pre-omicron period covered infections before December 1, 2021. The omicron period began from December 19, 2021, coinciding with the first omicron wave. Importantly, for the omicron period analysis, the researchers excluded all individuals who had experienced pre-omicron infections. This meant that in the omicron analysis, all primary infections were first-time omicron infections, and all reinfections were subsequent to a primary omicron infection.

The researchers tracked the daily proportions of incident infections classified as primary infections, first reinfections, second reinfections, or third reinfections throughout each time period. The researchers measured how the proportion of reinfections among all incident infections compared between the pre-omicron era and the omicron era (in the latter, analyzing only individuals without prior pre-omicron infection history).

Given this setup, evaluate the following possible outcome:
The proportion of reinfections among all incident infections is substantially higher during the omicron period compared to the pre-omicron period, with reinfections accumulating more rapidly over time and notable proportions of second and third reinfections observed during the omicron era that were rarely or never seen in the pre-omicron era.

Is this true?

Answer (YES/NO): YES